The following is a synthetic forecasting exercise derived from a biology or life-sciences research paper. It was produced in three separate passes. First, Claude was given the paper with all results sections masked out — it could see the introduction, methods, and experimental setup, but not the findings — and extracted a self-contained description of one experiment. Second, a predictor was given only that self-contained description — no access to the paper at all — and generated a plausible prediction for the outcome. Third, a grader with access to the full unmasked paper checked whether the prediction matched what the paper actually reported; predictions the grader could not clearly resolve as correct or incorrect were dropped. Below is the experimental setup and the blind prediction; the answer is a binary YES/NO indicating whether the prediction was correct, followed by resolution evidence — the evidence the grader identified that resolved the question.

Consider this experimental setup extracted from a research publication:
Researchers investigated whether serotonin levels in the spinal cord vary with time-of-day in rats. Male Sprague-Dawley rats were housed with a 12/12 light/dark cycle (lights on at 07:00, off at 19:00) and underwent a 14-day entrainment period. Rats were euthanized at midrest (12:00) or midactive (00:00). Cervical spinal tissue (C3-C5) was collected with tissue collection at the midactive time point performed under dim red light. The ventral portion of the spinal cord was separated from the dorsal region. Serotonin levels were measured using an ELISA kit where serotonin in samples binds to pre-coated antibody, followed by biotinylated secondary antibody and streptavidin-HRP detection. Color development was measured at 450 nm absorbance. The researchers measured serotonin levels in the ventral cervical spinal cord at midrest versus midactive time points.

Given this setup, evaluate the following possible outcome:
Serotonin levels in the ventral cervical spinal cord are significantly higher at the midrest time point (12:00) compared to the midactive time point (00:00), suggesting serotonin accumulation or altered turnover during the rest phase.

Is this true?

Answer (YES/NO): NO